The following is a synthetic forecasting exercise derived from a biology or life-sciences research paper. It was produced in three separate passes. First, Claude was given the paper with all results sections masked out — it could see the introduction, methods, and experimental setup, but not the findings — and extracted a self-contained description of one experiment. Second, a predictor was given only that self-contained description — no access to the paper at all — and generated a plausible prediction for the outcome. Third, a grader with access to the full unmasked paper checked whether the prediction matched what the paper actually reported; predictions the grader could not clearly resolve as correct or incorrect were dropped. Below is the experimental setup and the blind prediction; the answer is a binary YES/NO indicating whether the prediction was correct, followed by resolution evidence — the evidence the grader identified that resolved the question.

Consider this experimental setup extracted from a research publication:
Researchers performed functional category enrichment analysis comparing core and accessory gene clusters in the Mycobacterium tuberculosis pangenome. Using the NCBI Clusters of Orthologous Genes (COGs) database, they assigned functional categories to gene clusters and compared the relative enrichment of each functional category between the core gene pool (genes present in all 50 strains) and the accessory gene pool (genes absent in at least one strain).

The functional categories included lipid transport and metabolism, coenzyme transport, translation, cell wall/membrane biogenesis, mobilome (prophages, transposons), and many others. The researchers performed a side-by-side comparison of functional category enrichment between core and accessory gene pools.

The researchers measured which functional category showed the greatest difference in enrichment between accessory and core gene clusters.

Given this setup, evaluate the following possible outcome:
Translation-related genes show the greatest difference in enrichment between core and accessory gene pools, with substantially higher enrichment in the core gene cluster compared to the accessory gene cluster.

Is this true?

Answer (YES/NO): NO